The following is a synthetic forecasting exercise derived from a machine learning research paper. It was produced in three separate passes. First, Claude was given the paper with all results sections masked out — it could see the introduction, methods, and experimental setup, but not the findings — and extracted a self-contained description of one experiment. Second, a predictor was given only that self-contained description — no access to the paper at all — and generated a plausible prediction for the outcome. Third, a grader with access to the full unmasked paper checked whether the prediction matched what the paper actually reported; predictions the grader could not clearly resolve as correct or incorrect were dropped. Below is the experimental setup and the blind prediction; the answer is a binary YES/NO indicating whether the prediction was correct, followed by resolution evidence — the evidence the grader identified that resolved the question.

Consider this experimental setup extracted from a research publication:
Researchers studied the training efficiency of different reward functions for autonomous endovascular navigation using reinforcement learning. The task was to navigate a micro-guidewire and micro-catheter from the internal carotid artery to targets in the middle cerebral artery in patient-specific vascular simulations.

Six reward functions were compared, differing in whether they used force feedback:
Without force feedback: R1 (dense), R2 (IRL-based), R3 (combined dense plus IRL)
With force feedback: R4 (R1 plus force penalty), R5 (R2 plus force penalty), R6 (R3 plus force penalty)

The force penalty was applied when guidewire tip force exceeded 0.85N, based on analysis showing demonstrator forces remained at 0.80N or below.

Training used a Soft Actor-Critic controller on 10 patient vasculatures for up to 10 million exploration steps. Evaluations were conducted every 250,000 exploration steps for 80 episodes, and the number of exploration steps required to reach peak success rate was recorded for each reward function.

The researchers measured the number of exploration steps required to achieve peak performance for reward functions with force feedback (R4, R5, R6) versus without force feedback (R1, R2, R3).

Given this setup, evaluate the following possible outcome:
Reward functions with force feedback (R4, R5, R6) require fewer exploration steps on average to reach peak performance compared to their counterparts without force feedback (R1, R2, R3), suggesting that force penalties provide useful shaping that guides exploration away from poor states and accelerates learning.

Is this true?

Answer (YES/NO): NO